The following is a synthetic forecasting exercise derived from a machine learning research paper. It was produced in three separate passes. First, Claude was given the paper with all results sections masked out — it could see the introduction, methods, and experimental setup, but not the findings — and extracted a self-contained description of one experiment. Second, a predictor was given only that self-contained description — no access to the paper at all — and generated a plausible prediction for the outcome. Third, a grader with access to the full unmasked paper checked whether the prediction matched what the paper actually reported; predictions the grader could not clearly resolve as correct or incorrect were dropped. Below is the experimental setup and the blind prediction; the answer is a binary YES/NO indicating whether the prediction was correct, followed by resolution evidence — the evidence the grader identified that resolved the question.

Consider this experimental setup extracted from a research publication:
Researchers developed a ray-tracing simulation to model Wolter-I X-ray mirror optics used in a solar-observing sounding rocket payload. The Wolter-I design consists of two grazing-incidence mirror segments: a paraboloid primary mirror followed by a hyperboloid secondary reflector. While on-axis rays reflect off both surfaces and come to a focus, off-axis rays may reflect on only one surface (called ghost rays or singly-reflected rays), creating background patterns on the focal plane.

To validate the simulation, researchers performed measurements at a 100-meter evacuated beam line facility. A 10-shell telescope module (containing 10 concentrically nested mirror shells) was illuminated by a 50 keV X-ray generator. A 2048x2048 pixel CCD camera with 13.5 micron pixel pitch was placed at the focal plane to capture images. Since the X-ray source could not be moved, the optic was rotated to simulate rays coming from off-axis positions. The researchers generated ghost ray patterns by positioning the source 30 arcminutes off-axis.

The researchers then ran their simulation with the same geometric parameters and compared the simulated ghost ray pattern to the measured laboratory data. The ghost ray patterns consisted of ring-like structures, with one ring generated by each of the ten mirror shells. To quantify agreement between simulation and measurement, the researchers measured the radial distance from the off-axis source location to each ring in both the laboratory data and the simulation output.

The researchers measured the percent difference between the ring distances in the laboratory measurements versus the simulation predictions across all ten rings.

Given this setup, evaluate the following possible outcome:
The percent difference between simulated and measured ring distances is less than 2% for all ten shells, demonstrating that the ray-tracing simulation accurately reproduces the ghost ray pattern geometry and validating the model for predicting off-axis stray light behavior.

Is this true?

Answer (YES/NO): NO